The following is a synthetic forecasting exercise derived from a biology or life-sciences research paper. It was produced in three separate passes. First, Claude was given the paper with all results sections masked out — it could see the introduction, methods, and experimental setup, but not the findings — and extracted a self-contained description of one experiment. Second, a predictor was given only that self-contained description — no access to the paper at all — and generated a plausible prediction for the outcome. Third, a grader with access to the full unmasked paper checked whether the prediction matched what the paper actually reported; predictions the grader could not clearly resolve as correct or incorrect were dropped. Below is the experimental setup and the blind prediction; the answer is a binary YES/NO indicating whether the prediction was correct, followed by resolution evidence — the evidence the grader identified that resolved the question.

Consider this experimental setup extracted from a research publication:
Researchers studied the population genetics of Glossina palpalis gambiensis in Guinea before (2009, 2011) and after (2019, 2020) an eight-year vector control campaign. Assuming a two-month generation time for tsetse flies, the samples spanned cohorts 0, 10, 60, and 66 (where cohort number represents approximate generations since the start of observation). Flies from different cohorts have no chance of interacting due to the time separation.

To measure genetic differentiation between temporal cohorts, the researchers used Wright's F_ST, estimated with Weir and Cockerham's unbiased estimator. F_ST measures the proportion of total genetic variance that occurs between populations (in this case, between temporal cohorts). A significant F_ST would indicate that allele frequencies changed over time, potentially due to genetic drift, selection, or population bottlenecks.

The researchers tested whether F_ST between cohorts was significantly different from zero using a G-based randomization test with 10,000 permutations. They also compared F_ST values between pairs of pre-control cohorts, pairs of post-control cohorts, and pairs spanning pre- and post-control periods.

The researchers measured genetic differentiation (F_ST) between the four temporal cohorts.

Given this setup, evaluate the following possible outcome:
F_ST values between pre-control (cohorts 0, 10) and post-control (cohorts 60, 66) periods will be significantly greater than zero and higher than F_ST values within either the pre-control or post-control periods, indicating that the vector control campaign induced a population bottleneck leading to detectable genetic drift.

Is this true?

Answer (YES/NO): NO